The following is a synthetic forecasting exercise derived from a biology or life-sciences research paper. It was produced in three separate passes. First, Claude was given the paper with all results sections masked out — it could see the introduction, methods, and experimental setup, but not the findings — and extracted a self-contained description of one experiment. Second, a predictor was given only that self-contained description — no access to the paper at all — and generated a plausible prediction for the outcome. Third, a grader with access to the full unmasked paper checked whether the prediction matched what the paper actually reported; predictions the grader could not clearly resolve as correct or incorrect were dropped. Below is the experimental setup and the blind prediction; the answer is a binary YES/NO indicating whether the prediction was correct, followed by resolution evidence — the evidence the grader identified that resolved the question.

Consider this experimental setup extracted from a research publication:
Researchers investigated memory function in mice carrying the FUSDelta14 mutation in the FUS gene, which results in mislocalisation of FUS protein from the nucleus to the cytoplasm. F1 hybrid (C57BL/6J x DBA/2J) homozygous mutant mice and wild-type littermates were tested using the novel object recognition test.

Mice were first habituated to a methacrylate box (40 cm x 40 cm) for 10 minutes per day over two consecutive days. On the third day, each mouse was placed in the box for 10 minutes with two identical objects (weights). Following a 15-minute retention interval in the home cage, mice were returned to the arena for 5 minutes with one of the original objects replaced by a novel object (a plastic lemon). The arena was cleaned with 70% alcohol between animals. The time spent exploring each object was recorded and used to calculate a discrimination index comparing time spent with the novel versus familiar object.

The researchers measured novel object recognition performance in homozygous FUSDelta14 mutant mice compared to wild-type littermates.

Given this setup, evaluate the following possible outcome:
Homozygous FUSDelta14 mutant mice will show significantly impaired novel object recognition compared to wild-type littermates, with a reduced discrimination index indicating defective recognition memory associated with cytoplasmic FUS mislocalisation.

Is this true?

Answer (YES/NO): YES